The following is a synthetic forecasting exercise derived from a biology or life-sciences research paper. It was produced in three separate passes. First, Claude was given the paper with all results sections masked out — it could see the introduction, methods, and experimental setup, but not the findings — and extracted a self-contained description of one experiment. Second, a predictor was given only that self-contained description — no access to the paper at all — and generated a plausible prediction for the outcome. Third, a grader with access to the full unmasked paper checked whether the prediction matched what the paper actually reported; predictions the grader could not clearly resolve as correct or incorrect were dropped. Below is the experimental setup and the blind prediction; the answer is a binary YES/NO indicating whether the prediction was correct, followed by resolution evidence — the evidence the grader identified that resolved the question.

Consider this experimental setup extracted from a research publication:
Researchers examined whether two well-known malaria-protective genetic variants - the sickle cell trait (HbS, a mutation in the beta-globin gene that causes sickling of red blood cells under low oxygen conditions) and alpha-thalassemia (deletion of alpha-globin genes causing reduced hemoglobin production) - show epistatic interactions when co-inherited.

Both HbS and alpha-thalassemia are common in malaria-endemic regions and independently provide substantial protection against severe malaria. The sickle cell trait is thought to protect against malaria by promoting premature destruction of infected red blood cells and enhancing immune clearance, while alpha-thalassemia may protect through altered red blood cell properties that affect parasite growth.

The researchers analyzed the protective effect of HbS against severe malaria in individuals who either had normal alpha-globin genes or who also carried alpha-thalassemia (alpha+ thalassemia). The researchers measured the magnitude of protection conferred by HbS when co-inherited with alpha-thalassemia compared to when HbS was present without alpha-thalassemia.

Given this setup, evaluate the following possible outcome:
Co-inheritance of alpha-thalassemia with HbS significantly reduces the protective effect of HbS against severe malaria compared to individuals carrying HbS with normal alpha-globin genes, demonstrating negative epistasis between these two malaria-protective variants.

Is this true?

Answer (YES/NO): YES